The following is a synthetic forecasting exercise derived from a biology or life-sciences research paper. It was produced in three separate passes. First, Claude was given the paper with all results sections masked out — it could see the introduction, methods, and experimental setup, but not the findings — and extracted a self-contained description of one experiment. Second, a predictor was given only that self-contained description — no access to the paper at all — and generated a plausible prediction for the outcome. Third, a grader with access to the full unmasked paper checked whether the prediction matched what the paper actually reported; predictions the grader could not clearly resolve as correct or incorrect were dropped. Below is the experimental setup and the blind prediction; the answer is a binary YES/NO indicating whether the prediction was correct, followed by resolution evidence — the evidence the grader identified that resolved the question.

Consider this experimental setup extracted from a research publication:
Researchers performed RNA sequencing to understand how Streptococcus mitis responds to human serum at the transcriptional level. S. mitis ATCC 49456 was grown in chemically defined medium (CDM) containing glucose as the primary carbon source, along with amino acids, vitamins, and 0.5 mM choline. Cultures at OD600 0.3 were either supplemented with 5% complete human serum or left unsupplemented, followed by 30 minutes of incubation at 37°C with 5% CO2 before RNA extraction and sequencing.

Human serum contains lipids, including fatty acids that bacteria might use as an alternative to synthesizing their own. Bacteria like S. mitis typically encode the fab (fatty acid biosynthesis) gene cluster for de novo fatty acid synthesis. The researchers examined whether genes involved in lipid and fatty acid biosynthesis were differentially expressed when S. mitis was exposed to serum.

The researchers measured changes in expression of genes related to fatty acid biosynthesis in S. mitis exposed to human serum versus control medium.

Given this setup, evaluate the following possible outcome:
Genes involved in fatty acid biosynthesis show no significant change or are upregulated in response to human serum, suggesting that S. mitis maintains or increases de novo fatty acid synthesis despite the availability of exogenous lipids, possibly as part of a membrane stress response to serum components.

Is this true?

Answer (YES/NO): NO